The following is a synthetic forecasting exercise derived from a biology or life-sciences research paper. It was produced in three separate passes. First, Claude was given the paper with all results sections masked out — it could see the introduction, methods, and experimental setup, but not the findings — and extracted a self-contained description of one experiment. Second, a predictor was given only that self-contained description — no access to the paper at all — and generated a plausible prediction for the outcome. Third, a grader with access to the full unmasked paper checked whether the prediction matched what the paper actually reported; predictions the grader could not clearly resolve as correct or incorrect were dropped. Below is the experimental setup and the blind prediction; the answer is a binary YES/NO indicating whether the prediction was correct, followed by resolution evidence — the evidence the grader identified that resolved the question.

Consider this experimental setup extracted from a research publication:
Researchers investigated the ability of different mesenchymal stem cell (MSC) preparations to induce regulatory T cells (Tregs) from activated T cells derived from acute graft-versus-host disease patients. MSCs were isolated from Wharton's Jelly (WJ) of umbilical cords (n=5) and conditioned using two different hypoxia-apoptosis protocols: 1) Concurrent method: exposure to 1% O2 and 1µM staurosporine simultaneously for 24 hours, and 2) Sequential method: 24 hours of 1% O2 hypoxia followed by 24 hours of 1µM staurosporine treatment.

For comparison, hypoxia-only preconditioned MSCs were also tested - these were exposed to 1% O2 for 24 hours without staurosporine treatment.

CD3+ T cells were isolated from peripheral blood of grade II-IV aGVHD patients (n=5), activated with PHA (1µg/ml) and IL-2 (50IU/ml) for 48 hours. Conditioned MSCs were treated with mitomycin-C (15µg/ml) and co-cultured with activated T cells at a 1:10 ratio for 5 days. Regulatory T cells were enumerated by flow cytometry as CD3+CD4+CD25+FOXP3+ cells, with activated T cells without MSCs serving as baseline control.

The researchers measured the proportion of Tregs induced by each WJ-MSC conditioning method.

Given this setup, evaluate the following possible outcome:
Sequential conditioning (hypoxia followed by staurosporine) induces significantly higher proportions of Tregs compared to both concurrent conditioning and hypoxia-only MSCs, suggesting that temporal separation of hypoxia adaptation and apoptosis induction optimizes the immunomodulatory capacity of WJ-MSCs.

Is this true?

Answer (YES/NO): NO